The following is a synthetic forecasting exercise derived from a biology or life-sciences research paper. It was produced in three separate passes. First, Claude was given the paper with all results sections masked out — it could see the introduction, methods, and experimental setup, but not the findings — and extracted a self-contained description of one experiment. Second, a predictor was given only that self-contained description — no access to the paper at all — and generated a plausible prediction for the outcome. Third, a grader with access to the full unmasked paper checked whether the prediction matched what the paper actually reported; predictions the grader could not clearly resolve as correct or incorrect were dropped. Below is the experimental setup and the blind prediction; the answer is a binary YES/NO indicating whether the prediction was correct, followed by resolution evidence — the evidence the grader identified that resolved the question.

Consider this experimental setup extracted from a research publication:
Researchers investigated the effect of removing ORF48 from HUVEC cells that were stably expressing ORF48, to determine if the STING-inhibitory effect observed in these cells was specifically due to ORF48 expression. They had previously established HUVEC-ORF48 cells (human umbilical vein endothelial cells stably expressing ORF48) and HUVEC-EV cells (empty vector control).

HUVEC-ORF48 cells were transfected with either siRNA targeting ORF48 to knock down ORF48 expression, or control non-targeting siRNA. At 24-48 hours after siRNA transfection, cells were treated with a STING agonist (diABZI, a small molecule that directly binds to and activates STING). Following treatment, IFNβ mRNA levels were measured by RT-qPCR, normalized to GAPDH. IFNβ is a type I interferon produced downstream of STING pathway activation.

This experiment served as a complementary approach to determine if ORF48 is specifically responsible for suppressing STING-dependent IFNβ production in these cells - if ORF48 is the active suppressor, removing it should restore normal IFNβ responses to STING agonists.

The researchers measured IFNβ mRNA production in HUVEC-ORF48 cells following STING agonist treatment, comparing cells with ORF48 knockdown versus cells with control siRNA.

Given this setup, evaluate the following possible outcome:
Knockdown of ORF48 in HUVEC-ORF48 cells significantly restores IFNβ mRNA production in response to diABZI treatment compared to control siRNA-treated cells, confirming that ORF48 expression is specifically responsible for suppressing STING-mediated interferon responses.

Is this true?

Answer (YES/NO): YES